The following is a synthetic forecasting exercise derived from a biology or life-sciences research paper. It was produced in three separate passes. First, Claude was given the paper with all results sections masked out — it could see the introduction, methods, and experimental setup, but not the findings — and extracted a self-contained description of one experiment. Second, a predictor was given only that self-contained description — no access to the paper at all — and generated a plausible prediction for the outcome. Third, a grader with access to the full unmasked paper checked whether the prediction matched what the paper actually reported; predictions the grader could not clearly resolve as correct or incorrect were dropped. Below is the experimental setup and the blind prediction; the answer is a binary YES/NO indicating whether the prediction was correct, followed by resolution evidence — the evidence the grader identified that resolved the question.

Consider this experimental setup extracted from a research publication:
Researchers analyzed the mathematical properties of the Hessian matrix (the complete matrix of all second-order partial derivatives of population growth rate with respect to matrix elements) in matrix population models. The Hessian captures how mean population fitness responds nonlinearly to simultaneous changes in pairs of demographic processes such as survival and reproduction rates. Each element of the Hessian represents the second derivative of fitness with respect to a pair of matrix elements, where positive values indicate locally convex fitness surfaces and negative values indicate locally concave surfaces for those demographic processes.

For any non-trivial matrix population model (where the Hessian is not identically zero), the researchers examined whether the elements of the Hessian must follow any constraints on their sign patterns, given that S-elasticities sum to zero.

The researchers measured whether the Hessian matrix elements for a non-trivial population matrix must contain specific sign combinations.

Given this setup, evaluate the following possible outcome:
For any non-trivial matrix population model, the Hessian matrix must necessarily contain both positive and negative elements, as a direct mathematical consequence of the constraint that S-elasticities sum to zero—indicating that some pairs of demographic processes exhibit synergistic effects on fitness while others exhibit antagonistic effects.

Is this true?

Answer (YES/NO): YES